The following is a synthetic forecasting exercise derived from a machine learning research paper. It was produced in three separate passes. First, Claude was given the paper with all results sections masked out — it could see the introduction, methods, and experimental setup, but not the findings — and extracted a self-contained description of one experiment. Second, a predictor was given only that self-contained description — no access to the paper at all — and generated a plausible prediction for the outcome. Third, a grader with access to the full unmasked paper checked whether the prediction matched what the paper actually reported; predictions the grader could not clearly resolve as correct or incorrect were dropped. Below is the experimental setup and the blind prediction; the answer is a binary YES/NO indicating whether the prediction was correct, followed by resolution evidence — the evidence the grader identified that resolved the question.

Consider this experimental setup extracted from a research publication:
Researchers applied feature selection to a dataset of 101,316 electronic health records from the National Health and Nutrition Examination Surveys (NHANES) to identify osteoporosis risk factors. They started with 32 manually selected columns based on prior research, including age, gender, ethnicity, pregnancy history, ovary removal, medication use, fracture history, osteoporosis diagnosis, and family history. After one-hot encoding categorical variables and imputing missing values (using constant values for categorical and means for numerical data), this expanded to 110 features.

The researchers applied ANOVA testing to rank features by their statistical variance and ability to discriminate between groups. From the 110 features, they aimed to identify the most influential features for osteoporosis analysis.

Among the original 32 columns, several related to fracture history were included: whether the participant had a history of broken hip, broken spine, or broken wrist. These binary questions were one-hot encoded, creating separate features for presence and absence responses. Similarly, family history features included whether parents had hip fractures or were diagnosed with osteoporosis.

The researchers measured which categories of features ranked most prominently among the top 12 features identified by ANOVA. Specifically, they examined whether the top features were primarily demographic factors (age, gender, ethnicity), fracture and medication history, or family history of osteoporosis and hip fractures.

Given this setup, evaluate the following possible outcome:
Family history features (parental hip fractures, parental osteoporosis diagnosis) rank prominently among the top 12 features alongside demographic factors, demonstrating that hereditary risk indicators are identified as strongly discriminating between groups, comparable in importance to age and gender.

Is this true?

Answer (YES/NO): NO